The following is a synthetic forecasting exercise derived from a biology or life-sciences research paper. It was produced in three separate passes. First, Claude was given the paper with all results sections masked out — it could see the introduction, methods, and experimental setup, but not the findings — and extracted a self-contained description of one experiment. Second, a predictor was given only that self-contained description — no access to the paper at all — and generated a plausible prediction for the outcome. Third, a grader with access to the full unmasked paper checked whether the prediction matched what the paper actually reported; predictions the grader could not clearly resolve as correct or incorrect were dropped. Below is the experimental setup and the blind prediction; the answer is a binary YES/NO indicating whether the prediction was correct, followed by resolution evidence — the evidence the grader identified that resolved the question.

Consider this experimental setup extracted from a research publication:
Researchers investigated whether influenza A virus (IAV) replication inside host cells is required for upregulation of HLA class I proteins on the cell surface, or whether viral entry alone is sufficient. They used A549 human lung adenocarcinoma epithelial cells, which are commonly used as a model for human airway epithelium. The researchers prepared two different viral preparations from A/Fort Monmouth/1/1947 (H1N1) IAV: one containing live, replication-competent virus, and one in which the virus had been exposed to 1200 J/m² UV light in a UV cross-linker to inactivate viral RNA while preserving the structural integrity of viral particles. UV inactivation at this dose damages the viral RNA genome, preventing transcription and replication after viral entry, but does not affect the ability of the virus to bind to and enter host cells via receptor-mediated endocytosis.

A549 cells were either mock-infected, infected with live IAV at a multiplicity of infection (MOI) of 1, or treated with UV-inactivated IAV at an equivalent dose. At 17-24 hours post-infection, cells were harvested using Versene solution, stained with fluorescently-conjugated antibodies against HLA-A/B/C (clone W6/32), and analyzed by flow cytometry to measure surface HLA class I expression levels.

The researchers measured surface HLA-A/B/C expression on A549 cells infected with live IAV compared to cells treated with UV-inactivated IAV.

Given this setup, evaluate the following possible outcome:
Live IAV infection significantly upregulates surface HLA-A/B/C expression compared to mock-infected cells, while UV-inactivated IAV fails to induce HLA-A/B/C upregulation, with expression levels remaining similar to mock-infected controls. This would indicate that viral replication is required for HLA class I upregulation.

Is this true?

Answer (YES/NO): YES